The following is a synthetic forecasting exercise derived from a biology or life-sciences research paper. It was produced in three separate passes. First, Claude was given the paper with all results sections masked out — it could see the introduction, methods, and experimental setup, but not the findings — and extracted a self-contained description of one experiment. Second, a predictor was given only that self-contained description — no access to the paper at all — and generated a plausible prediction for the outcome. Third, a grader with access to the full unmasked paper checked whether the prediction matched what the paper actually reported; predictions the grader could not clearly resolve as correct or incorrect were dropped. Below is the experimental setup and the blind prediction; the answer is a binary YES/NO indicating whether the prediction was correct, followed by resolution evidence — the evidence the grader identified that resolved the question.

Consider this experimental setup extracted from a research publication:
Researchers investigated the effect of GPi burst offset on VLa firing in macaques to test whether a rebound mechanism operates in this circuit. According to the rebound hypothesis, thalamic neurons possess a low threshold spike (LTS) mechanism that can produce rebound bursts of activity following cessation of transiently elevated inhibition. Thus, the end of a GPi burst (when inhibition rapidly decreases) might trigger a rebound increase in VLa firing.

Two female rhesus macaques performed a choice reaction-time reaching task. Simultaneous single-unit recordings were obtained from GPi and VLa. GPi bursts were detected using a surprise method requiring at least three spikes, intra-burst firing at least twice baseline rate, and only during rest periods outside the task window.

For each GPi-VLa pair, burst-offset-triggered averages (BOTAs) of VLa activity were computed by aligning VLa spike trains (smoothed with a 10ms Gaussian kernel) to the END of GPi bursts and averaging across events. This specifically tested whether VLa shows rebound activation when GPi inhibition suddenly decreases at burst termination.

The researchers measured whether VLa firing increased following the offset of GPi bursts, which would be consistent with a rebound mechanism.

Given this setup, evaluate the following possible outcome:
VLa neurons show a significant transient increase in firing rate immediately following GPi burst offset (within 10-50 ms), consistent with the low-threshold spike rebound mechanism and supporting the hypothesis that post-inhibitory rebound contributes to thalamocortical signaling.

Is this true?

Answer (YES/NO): NO